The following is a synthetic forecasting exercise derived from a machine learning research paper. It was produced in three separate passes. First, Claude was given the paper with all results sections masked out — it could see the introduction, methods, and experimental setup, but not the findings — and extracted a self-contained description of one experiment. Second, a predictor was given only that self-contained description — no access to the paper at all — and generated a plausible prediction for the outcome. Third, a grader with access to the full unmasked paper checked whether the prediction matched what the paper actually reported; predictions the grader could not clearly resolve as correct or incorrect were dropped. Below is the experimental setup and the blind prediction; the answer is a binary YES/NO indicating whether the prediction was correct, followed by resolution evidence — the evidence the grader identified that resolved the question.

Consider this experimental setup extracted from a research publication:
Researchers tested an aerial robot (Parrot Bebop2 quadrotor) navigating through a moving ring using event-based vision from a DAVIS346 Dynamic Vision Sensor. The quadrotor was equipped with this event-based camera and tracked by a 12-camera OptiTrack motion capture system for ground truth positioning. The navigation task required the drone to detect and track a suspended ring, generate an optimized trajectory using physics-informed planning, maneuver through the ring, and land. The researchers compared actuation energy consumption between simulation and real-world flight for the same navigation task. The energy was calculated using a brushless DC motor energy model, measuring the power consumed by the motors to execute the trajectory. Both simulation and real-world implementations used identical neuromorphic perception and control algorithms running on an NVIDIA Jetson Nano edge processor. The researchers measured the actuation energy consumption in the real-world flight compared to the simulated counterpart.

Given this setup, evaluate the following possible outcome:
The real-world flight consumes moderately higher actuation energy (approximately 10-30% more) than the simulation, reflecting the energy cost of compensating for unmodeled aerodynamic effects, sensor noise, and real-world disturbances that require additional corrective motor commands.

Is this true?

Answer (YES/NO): YES